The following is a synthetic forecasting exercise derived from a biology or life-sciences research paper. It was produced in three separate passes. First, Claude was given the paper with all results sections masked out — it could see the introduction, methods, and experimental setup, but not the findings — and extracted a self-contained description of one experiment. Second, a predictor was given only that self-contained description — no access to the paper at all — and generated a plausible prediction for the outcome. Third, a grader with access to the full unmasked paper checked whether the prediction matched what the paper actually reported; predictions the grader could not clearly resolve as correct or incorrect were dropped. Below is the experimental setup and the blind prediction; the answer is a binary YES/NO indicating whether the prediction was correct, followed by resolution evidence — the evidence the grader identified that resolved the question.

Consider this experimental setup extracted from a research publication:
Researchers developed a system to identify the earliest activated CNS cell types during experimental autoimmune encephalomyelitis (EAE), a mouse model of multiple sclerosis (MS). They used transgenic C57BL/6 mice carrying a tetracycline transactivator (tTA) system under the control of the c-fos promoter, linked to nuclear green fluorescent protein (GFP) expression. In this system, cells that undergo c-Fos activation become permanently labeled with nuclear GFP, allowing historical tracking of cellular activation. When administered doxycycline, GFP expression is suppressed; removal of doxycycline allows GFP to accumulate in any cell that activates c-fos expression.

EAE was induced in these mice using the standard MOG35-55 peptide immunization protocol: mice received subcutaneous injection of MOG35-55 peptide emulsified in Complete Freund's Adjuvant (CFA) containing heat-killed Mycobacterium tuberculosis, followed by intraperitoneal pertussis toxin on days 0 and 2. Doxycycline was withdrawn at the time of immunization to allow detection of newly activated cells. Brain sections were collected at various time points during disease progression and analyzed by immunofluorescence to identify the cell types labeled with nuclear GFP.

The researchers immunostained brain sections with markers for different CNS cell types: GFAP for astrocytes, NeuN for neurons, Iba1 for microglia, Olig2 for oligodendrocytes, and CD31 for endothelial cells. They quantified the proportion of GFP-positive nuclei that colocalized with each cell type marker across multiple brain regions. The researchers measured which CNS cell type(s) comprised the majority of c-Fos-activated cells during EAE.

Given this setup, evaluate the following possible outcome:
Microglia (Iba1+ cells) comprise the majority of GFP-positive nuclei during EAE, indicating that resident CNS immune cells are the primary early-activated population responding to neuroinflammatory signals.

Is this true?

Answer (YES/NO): NO